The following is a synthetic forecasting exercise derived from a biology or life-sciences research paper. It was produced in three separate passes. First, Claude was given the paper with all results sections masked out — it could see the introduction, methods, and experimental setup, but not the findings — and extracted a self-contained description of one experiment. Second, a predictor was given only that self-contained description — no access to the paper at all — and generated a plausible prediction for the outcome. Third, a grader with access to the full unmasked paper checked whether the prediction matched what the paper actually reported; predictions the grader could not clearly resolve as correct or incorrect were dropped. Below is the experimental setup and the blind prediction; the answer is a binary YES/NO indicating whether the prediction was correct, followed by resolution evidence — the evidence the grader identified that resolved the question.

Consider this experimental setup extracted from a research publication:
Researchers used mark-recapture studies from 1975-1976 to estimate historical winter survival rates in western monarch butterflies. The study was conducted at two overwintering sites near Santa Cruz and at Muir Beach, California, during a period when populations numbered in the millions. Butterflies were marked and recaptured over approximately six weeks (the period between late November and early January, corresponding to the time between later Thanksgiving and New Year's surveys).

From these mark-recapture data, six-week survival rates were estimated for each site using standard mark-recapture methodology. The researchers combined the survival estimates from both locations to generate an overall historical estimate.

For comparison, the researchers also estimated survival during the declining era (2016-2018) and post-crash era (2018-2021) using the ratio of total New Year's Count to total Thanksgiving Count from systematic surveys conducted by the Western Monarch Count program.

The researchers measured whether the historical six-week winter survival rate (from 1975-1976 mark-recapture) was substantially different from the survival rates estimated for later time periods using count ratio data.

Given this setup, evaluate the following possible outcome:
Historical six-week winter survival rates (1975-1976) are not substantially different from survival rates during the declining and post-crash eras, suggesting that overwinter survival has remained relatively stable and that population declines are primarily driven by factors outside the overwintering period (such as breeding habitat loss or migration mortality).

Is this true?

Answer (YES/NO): NO